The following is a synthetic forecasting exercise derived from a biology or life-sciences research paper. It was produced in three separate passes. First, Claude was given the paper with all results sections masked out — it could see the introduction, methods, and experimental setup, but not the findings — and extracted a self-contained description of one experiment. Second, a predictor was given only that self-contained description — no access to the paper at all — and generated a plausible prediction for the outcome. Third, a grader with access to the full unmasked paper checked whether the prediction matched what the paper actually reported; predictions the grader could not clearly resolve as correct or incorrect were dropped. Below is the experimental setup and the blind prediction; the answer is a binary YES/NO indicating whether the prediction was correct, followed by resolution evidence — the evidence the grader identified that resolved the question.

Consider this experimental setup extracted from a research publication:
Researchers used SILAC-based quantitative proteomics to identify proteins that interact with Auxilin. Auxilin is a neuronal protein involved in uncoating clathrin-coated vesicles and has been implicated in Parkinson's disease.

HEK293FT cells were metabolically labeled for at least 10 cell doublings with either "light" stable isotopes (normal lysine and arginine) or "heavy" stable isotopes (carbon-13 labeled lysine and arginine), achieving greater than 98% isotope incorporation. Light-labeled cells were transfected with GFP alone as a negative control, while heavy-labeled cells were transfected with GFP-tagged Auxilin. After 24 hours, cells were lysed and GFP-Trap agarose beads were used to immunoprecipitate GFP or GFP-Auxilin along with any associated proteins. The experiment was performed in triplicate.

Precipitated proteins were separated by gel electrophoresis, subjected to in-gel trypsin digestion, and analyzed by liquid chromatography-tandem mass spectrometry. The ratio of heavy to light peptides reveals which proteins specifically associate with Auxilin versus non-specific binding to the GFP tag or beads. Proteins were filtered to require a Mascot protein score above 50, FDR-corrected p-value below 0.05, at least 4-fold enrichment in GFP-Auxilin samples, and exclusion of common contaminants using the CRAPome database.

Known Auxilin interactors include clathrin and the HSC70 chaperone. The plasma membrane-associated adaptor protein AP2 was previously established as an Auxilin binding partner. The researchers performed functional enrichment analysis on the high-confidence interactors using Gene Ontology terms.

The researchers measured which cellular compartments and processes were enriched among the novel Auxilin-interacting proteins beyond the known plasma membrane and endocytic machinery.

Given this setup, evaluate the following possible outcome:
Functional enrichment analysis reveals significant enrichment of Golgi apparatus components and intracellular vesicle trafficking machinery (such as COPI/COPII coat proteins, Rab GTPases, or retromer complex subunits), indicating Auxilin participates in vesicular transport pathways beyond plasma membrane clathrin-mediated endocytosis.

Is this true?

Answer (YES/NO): YES